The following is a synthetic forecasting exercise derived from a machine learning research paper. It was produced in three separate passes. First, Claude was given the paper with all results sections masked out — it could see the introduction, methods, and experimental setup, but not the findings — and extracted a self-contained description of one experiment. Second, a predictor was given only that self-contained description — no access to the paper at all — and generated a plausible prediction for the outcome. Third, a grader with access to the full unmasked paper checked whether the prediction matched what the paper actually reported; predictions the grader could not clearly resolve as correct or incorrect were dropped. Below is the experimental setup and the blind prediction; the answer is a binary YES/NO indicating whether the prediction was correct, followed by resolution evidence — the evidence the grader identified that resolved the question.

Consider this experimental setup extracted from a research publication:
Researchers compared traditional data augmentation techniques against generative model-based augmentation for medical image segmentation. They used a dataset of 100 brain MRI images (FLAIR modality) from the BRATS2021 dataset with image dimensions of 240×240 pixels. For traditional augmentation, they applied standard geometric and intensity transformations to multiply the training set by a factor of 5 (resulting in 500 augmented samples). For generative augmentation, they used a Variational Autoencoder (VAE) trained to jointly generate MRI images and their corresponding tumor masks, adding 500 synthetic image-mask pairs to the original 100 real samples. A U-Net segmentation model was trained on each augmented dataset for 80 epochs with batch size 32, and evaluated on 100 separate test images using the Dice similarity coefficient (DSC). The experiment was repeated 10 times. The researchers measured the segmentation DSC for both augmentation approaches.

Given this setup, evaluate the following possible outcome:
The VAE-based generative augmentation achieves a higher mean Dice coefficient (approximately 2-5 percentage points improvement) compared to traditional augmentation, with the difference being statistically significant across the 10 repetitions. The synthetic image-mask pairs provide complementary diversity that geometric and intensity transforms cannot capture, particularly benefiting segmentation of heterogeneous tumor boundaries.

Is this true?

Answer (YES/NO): NO